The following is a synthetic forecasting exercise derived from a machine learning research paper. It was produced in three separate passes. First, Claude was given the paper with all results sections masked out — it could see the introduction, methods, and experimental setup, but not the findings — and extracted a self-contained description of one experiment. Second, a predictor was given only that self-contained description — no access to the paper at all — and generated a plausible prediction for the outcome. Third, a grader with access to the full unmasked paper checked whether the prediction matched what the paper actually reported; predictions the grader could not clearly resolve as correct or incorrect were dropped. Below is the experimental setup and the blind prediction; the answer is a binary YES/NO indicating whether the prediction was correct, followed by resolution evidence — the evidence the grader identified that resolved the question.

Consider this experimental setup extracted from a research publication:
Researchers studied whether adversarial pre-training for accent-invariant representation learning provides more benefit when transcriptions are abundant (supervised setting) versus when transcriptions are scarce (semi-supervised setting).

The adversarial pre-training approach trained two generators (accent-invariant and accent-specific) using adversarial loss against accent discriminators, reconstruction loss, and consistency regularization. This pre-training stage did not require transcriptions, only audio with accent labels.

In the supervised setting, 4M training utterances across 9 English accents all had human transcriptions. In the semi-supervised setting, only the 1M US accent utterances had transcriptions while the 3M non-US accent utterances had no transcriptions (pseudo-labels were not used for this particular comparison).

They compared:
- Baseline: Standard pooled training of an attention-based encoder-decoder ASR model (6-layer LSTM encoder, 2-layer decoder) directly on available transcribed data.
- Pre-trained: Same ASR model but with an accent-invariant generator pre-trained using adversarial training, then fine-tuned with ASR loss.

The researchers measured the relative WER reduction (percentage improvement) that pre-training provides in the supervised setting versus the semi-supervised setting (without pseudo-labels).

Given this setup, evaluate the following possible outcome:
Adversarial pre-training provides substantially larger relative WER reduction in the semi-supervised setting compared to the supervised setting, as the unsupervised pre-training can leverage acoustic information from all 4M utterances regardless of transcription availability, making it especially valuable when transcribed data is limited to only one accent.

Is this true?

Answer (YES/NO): YES